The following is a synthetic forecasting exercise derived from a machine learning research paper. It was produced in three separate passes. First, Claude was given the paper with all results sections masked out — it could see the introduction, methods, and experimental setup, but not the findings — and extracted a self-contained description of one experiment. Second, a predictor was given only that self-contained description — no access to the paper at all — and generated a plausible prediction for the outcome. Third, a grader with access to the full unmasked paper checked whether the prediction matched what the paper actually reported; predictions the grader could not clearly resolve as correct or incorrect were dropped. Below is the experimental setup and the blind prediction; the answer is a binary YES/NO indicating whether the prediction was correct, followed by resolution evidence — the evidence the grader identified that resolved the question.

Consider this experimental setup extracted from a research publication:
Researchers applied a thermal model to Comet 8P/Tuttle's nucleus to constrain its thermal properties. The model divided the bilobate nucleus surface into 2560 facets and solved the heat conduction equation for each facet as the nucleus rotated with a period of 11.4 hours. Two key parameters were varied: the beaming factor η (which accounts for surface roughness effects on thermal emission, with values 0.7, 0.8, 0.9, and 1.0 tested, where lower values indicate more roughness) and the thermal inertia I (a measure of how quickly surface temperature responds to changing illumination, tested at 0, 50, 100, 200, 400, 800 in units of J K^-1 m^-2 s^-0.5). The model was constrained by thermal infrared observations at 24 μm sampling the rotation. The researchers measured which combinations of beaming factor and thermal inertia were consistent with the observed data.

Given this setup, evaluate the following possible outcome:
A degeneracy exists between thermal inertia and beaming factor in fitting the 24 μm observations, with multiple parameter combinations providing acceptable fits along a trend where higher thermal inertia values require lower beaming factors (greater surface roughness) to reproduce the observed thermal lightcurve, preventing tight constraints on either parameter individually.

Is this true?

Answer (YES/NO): NO